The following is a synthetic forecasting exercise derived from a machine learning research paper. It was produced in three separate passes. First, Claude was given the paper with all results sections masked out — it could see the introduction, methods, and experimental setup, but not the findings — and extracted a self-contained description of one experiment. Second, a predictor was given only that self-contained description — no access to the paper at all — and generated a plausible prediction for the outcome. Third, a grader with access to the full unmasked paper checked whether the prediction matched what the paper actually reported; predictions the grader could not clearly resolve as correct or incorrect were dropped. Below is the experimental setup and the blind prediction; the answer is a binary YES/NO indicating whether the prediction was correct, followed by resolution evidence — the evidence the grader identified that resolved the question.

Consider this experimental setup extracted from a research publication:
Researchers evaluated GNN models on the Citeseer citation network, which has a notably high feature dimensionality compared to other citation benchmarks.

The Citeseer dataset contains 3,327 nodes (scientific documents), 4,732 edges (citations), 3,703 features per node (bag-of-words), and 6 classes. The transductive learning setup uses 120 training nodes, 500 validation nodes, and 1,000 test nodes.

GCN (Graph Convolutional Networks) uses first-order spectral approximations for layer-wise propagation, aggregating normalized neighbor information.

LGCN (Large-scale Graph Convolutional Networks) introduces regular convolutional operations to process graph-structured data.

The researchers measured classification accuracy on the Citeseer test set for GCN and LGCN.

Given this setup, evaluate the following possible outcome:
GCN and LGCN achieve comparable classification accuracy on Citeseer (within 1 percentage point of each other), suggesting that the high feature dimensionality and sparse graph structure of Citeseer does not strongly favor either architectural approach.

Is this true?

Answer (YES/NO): NO